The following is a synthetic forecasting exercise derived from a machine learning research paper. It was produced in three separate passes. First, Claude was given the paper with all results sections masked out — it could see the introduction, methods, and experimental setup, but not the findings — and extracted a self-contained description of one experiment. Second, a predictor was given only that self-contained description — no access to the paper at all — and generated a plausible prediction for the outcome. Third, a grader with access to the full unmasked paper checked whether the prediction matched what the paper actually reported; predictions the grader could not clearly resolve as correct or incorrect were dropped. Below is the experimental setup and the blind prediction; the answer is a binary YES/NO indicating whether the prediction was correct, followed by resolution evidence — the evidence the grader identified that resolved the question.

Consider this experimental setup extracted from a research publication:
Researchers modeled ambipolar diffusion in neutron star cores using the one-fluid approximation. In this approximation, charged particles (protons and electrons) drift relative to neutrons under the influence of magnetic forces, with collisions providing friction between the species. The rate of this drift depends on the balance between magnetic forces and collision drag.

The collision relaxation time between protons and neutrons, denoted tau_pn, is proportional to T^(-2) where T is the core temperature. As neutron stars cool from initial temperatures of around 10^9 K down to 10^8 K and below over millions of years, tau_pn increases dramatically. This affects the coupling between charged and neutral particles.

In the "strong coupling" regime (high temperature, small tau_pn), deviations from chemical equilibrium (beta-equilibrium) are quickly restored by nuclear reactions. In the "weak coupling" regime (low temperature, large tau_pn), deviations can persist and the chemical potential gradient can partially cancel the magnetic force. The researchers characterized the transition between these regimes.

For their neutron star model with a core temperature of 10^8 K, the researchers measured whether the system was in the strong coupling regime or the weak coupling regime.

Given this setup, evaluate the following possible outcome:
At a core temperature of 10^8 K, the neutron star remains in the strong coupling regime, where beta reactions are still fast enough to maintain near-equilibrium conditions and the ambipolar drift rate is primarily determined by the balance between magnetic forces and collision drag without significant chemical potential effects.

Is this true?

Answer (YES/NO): NO